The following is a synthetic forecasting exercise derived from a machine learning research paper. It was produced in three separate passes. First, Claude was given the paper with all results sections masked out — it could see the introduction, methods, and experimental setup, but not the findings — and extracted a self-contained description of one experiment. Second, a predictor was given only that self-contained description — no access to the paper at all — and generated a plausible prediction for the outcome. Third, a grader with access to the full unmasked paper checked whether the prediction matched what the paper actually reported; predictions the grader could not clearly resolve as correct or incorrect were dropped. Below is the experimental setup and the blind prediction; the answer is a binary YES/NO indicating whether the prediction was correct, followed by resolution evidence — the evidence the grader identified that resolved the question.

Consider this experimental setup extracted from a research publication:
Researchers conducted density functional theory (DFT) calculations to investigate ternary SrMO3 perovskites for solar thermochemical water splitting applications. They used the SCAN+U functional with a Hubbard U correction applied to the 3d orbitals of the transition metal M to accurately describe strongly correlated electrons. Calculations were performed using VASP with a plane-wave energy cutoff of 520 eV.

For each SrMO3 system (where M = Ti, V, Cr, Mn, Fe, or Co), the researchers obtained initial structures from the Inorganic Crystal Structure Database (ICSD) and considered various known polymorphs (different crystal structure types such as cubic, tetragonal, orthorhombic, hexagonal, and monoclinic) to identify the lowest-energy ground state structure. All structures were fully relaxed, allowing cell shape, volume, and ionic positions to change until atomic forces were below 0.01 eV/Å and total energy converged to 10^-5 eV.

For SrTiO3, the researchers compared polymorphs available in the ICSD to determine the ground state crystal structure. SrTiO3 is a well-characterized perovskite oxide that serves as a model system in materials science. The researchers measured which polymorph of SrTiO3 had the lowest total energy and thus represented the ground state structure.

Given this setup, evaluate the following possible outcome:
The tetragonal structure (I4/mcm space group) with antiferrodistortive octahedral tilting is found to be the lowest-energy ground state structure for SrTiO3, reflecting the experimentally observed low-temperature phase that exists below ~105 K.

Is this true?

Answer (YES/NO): YES